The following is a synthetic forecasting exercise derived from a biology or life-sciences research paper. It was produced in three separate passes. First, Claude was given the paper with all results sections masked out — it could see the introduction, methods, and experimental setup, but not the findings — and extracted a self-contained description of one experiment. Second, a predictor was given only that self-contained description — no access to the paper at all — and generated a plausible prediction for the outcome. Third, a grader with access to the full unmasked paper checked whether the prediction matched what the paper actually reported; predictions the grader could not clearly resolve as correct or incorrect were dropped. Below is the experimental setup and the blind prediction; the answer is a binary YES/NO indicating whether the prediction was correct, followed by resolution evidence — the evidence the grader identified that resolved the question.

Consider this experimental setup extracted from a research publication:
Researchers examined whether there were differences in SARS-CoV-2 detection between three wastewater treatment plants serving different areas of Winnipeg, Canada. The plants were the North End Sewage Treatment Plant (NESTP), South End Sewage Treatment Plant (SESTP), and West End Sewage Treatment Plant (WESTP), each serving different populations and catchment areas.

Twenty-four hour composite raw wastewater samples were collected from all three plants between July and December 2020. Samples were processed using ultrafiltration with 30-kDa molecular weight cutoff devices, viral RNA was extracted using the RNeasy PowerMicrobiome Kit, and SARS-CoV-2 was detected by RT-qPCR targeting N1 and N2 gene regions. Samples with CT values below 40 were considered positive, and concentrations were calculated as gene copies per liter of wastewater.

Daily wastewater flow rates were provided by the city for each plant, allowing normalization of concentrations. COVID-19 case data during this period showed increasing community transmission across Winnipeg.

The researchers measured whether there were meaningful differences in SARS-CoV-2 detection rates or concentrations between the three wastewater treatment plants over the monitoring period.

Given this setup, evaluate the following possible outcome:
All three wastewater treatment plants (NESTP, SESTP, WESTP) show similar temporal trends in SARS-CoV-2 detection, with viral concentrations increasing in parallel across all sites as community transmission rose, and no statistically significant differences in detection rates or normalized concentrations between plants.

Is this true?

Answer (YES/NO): YES